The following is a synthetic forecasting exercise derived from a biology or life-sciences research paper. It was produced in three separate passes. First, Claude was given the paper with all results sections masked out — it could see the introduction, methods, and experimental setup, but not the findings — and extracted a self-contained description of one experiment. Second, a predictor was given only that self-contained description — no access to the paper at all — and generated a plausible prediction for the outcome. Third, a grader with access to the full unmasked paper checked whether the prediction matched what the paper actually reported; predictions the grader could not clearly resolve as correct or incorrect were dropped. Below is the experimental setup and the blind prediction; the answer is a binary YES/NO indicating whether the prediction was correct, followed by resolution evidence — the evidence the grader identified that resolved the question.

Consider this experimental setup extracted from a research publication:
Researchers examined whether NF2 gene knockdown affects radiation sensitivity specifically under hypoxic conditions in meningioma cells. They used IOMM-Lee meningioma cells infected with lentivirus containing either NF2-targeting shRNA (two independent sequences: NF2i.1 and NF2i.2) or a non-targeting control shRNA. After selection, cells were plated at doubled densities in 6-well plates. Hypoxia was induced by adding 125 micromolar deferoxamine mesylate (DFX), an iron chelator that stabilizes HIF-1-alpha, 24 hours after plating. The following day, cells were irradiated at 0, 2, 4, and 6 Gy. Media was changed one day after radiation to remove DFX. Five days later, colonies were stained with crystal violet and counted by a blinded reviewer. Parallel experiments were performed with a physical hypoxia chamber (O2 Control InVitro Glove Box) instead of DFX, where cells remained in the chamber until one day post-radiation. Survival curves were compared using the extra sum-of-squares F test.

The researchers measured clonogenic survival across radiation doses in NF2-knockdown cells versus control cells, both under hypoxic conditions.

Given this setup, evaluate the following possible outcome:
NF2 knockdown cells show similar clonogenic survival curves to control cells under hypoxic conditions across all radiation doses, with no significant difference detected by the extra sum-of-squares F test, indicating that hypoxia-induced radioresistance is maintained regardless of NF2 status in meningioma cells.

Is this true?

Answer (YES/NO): NO